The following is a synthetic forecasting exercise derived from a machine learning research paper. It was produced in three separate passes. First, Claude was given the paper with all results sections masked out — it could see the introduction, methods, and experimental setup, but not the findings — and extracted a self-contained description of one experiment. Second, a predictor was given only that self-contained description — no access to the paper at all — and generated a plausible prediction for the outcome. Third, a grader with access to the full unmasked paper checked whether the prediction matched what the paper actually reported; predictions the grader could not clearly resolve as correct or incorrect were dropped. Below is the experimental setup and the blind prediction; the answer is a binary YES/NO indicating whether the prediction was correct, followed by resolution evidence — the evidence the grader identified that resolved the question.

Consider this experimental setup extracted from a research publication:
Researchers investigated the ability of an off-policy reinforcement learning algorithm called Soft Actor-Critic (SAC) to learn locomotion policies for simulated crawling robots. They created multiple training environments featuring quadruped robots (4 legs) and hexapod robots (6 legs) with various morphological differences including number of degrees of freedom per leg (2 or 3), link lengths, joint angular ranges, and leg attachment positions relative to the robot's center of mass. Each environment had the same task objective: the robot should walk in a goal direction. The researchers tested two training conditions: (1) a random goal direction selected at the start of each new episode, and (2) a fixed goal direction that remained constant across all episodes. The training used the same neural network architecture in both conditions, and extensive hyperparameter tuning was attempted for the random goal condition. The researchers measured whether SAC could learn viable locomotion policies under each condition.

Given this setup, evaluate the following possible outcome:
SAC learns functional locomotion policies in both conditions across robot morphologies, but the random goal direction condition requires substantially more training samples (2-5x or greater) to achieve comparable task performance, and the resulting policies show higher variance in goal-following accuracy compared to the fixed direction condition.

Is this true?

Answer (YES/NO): NO